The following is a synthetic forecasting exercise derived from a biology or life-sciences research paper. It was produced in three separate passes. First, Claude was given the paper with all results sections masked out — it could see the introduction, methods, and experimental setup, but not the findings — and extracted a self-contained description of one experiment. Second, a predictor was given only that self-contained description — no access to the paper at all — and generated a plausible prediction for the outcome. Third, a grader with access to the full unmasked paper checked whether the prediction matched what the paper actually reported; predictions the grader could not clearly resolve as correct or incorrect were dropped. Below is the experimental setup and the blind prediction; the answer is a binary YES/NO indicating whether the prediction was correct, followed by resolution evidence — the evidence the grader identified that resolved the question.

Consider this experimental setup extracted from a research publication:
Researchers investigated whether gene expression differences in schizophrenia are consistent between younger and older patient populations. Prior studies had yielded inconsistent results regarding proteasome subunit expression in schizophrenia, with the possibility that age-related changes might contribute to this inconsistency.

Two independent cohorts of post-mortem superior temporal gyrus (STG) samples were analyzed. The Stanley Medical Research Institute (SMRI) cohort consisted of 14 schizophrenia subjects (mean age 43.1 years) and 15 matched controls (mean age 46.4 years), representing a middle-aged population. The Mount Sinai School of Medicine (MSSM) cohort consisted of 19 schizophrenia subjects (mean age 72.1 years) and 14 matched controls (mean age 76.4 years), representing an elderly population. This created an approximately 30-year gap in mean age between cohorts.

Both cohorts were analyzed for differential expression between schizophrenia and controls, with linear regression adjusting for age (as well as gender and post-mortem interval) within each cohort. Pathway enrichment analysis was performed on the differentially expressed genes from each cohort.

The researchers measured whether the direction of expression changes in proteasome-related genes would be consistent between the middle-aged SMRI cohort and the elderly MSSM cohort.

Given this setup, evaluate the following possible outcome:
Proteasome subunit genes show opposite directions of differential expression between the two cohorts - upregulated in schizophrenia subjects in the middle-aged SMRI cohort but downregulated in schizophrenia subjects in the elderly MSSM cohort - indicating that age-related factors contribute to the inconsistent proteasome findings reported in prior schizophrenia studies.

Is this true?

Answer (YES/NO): NO